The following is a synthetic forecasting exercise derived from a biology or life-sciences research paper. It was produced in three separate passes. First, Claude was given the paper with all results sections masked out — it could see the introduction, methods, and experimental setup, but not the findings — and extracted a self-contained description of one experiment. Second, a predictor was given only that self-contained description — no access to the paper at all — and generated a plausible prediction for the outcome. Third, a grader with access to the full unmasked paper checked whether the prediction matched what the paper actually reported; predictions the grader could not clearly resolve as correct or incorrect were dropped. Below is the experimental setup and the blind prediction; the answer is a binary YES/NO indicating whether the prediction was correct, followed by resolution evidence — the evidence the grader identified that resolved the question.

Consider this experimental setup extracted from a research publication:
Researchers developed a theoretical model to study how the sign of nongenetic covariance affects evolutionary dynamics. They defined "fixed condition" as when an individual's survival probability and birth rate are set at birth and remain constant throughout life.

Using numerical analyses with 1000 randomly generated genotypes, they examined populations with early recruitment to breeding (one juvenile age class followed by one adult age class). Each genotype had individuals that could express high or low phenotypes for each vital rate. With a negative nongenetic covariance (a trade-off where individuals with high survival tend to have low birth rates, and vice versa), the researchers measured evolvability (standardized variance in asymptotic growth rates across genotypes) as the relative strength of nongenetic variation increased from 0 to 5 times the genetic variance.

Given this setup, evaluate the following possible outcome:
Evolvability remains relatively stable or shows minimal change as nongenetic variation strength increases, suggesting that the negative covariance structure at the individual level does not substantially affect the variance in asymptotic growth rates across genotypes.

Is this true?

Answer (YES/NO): NO